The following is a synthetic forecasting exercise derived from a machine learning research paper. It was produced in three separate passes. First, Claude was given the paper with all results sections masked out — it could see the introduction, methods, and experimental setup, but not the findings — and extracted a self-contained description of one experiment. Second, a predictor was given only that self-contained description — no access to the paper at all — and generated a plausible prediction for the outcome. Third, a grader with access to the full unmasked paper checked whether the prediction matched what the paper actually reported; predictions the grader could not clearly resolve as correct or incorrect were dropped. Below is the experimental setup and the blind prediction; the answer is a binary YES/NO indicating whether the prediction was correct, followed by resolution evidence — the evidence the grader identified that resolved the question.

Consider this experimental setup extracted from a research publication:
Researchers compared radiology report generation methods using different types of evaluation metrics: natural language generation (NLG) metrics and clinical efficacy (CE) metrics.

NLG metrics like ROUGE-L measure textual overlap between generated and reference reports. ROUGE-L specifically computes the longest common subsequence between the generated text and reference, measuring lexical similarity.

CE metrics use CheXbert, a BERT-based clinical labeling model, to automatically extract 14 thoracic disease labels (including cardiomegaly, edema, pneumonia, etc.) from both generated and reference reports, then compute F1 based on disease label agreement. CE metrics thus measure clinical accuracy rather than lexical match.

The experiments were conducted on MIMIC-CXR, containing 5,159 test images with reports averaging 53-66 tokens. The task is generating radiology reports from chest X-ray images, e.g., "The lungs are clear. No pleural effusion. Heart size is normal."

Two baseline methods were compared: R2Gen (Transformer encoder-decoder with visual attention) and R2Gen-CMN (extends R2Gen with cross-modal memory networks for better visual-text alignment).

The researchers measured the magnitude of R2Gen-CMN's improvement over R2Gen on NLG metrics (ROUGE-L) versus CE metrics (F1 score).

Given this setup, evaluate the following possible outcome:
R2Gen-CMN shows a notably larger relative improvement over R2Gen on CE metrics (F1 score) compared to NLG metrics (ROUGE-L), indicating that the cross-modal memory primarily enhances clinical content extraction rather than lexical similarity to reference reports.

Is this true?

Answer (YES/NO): YES